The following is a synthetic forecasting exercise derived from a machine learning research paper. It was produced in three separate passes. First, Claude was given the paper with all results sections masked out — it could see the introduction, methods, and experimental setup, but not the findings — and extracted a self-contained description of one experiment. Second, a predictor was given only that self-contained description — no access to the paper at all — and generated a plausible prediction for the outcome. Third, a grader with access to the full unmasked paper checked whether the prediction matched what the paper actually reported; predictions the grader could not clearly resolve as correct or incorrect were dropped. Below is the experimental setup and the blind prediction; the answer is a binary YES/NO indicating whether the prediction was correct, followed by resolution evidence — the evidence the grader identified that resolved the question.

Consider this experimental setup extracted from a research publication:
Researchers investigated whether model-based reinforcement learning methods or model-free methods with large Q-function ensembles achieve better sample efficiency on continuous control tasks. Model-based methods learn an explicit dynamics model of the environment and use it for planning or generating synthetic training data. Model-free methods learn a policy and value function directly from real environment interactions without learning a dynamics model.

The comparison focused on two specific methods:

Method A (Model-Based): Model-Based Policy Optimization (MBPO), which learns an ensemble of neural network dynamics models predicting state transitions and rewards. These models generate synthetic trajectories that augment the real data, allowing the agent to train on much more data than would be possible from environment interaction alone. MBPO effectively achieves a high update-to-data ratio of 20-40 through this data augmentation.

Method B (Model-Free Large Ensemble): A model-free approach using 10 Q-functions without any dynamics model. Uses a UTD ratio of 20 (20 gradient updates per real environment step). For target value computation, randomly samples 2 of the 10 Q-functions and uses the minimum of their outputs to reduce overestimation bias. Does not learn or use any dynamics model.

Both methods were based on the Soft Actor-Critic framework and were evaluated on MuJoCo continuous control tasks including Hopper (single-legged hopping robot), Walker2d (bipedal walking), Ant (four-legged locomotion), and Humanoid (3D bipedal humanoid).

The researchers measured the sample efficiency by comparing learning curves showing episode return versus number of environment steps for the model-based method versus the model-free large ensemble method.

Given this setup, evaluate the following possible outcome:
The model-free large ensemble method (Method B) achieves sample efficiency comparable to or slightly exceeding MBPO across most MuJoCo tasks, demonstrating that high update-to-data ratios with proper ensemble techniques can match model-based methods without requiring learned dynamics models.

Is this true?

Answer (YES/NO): YES